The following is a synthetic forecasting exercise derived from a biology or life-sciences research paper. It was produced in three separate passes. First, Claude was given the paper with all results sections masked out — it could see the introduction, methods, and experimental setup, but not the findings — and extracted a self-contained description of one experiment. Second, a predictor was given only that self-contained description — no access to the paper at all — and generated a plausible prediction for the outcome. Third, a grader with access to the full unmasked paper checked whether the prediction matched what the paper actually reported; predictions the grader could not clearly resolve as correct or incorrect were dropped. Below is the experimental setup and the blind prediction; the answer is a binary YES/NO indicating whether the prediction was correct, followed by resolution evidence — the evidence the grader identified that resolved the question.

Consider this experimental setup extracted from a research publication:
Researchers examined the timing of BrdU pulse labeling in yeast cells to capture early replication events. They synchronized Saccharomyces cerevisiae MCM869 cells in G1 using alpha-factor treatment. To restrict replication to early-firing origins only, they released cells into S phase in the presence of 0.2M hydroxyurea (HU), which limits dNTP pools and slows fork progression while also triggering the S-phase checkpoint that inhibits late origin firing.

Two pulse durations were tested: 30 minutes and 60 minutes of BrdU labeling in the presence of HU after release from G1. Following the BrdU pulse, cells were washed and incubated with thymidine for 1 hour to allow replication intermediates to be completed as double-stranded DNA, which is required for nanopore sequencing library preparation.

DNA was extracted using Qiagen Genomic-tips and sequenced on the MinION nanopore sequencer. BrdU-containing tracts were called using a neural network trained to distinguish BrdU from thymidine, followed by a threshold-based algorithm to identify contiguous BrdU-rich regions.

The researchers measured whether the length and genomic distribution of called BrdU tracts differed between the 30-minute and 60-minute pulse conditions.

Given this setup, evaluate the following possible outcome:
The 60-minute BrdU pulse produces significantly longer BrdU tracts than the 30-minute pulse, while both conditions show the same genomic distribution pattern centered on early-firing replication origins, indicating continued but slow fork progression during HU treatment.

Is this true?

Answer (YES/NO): YES